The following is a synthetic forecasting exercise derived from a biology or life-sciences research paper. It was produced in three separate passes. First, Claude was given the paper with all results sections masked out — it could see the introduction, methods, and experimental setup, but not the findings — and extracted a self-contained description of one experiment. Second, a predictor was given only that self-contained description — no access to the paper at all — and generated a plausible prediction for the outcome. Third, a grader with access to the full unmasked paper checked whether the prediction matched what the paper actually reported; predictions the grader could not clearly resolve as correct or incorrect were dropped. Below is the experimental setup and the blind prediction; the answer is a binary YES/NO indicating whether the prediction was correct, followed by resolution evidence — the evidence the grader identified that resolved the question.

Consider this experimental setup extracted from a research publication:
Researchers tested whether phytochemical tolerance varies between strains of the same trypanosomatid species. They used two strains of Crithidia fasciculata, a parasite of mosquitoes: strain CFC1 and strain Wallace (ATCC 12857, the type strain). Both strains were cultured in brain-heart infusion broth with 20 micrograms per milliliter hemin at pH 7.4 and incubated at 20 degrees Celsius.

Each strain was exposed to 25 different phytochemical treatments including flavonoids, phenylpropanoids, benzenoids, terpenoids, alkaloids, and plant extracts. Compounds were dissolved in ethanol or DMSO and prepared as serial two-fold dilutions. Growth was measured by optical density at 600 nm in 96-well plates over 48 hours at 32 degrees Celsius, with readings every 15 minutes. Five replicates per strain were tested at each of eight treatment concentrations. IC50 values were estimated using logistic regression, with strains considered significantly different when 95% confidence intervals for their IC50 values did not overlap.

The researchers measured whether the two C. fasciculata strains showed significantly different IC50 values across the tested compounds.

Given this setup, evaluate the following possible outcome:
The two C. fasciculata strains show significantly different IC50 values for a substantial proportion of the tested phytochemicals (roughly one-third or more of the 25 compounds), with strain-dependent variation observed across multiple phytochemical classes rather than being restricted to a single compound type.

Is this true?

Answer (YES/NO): NO